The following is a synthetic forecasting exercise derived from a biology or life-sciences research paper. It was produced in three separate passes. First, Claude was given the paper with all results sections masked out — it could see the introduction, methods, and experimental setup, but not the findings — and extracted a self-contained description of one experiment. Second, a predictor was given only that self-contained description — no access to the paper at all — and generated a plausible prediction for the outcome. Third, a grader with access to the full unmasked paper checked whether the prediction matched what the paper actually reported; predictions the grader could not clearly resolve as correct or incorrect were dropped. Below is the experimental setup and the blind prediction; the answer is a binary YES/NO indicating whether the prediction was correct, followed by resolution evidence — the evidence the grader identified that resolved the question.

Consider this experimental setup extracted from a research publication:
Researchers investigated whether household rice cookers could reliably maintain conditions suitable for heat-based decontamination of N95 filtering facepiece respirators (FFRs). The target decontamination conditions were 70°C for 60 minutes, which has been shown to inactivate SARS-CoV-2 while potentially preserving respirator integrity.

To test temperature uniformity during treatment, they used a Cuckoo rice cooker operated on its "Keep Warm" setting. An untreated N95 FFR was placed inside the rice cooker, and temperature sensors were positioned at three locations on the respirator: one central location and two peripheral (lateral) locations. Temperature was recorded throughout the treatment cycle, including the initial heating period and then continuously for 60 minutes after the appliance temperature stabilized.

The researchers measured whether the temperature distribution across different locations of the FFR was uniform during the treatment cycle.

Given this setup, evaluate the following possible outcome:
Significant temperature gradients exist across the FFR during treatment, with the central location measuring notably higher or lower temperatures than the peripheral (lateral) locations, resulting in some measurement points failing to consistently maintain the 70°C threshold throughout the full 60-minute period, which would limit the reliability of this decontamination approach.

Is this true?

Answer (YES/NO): NO